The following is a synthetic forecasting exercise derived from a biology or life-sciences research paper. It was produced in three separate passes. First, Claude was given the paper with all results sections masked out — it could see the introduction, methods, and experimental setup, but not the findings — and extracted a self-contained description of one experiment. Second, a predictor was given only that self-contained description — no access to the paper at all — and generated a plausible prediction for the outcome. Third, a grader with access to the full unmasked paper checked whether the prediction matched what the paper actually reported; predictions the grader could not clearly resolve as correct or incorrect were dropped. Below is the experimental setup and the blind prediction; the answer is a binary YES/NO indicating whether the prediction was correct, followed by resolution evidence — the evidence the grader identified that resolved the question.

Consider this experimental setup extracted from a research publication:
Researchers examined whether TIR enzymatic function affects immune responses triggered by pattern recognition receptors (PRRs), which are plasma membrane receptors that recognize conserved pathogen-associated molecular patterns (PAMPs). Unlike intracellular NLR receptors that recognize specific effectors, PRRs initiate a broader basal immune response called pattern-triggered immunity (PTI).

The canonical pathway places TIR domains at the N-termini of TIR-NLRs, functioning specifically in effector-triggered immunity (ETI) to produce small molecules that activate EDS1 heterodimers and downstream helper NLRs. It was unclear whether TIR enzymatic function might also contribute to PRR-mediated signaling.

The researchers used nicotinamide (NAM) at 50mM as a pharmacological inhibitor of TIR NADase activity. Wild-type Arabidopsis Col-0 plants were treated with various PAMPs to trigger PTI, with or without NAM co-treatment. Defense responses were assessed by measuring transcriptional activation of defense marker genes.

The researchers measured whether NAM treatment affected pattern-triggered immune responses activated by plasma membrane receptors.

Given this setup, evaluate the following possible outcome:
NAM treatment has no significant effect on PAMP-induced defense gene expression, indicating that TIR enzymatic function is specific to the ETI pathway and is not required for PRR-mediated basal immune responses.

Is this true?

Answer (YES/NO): NO